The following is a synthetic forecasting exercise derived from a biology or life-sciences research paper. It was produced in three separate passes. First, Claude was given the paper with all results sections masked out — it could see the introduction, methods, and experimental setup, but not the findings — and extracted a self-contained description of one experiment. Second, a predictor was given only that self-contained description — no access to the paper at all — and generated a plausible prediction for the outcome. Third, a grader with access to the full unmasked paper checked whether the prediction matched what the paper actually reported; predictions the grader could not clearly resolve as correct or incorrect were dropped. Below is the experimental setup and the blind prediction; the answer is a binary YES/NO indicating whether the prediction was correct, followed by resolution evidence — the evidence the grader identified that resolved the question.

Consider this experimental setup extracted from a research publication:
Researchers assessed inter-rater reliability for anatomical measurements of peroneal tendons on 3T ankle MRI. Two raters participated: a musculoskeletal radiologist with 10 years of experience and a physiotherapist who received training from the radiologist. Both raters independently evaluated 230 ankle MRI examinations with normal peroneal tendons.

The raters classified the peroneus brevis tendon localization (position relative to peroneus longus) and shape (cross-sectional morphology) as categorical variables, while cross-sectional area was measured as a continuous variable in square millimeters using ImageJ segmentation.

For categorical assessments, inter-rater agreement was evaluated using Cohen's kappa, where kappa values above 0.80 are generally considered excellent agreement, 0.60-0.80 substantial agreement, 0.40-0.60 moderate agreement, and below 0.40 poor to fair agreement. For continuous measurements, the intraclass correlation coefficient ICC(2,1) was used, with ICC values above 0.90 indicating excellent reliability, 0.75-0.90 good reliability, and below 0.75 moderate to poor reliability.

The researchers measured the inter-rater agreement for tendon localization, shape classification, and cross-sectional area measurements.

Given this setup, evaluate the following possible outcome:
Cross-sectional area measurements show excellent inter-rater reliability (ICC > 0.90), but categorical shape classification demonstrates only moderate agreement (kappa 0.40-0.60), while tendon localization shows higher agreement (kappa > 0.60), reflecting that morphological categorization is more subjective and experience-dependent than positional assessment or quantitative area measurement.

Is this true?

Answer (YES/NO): NO